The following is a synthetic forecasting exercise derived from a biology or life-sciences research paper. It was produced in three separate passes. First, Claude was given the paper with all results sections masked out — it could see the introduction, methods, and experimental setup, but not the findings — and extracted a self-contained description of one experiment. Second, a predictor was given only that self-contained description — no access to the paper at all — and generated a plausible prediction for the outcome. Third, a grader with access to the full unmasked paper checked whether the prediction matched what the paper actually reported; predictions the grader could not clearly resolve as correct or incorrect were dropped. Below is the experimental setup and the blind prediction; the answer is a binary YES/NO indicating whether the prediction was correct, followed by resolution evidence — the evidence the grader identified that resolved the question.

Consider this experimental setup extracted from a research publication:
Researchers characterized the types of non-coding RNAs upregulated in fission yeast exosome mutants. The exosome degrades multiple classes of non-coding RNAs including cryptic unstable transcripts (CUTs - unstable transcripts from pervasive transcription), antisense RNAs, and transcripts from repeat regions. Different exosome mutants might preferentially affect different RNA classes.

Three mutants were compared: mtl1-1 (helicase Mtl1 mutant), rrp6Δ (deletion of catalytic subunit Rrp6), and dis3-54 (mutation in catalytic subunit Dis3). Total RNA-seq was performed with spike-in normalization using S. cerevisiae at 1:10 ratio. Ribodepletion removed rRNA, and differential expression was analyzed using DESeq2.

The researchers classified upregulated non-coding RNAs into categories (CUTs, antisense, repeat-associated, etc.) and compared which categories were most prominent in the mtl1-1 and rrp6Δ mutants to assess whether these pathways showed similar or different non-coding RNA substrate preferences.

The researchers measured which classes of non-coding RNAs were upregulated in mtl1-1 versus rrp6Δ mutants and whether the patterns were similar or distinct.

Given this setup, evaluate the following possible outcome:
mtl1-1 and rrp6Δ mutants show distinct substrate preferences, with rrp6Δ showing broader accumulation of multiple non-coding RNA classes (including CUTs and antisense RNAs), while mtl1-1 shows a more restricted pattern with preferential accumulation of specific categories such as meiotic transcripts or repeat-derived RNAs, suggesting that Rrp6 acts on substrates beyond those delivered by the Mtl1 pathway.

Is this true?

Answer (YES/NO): NO